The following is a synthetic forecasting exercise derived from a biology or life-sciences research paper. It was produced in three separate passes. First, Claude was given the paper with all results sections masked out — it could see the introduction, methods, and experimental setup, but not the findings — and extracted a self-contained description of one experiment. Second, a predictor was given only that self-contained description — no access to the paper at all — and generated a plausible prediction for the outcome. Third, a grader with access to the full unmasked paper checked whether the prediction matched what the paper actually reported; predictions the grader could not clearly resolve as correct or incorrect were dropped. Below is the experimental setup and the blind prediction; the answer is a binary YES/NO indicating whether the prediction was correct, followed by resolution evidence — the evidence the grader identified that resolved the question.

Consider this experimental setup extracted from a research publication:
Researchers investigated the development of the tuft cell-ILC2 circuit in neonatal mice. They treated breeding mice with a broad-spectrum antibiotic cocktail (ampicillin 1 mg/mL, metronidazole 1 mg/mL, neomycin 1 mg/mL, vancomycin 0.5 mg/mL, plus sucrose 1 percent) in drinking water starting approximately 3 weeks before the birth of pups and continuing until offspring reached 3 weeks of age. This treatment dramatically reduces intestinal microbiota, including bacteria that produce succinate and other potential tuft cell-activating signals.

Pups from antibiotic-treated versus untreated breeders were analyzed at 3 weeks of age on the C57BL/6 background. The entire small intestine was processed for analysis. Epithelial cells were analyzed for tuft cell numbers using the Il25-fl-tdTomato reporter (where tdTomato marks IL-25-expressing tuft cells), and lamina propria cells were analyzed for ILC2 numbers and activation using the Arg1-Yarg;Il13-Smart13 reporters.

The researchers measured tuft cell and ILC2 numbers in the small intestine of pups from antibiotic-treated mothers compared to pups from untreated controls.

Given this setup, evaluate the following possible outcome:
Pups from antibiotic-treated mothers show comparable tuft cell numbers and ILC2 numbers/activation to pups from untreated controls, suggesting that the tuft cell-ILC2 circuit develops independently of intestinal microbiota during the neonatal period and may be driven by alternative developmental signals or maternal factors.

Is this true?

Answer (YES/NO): YES